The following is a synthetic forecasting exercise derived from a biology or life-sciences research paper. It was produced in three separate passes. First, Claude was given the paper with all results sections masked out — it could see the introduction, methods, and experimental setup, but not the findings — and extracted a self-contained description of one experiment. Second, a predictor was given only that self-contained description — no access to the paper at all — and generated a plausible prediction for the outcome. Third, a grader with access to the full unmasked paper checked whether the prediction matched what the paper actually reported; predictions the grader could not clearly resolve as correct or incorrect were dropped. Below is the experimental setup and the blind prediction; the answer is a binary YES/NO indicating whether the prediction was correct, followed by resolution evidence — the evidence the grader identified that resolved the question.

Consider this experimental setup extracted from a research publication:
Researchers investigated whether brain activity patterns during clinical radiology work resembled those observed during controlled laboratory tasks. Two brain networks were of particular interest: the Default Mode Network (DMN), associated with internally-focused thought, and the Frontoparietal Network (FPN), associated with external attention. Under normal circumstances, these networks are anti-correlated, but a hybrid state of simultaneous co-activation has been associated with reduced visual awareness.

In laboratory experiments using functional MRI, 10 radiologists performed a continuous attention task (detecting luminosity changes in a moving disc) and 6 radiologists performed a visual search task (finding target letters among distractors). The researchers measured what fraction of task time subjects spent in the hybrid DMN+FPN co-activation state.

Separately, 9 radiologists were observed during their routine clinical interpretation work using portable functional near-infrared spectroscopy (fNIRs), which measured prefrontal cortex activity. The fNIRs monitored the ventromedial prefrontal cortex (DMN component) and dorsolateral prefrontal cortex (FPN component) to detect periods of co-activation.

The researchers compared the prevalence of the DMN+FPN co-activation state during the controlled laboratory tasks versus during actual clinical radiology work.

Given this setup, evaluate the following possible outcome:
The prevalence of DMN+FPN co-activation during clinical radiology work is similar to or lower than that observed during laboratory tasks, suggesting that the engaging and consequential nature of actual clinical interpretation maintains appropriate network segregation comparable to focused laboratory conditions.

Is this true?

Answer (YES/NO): YES